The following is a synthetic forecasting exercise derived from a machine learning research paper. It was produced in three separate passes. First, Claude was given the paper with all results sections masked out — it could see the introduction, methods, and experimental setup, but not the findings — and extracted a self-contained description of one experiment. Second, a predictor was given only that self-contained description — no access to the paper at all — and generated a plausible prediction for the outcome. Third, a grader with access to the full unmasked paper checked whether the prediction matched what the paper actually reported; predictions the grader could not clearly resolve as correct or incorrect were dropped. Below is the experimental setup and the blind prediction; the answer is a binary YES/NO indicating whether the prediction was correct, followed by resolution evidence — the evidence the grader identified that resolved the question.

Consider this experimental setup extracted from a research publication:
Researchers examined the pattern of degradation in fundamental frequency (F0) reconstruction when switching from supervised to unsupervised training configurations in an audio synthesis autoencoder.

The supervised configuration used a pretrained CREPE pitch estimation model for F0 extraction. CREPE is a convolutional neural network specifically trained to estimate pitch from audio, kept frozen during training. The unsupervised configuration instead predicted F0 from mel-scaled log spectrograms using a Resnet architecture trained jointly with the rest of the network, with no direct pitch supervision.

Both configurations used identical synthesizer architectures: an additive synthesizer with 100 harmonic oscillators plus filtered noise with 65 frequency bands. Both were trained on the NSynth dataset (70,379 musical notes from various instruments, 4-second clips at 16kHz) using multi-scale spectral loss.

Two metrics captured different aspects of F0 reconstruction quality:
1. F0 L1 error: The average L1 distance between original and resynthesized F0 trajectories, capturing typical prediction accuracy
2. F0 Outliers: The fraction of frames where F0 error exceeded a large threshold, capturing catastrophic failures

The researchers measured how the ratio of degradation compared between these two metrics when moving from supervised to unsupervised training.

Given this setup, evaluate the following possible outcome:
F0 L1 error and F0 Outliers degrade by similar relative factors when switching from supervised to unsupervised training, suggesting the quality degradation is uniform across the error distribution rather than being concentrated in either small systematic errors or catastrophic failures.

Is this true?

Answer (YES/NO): NO